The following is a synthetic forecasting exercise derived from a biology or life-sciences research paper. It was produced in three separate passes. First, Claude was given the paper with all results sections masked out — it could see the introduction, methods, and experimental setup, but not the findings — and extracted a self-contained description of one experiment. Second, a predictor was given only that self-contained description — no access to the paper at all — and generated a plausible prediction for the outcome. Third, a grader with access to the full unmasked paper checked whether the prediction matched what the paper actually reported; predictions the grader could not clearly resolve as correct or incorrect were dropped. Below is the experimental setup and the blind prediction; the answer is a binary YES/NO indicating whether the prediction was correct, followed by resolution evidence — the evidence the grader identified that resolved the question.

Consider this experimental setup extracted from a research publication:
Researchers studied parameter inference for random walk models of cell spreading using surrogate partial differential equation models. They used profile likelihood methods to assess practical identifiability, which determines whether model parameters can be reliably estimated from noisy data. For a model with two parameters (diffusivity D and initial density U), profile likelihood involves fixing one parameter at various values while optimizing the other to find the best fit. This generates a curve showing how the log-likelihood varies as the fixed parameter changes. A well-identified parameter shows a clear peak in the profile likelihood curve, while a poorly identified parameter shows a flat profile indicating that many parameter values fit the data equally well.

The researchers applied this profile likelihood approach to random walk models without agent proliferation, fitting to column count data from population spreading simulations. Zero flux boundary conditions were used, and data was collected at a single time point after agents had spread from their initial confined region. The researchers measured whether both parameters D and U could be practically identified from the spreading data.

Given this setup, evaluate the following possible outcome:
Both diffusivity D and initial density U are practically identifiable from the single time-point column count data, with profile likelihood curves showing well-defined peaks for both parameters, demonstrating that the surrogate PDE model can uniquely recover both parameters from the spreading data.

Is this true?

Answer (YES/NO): YES